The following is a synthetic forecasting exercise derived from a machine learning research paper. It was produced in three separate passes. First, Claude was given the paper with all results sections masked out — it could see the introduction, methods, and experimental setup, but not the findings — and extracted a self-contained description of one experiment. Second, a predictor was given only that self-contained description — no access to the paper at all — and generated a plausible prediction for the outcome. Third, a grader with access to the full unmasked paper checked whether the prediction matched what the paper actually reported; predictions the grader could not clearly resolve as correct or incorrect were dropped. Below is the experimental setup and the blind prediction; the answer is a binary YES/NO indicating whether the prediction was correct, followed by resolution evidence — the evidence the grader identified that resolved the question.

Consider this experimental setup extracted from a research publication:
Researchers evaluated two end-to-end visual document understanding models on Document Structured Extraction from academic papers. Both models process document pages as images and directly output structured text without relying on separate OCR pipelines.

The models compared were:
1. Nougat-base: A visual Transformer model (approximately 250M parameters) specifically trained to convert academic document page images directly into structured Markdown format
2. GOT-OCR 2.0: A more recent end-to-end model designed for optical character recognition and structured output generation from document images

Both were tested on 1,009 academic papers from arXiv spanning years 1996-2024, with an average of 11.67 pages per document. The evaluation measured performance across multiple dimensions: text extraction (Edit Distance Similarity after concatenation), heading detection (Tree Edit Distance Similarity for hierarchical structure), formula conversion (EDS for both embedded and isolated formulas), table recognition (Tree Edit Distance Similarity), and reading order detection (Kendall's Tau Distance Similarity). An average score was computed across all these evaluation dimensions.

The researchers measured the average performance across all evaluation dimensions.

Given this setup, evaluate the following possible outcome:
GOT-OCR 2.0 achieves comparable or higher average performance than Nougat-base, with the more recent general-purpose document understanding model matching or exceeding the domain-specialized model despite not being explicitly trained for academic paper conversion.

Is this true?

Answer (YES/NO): NO